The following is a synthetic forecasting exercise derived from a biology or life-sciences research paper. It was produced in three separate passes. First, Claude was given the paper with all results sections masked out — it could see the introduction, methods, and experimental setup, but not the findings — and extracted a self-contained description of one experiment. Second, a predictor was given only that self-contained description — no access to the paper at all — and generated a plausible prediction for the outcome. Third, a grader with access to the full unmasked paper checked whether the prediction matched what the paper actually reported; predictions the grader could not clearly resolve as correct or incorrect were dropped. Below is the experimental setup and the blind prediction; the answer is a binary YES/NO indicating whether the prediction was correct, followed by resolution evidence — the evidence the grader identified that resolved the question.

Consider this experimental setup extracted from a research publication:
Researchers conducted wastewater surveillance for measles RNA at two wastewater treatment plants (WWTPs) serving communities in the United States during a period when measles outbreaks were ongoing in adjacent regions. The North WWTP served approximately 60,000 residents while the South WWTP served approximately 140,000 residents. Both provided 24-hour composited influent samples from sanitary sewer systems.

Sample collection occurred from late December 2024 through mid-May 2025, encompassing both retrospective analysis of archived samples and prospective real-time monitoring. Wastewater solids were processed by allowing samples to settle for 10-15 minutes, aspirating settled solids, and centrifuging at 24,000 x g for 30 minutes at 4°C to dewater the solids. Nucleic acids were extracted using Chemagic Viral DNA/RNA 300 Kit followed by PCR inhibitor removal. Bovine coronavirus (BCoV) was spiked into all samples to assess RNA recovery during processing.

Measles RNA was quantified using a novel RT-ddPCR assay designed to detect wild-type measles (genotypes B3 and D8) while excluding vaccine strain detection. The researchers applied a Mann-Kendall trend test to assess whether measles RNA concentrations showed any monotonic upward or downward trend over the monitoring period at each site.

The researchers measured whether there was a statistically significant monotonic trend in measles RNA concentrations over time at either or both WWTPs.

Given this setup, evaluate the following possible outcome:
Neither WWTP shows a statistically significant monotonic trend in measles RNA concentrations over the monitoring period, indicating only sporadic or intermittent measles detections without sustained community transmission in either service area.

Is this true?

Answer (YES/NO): YES